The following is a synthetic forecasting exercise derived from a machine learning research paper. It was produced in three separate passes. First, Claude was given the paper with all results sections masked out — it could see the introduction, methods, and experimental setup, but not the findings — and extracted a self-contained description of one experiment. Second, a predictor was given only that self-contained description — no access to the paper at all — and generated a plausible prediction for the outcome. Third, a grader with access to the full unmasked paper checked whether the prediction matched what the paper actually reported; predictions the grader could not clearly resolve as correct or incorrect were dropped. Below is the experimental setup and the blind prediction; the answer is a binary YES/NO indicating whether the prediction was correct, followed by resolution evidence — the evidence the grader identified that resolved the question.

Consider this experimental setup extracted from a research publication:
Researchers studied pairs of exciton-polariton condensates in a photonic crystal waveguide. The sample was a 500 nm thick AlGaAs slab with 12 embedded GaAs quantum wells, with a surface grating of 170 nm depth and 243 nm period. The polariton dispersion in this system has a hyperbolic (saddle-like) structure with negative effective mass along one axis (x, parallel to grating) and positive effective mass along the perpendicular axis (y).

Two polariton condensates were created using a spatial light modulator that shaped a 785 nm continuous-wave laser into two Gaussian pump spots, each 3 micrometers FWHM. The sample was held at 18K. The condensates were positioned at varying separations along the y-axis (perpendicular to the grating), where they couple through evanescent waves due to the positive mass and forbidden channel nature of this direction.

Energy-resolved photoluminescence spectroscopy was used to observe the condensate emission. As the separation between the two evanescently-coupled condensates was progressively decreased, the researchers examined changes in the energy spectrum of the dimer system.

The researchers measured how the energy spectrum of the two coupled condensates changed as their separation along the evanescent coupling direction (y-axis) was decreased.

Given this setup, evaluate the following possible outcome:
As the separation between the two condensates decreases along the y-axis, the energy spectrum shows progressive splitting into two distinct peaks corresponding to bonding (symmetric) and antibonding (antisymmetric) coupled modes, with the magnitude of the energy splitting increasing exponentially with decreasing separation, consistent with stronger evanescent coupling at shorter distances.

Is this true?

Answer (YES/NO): NO